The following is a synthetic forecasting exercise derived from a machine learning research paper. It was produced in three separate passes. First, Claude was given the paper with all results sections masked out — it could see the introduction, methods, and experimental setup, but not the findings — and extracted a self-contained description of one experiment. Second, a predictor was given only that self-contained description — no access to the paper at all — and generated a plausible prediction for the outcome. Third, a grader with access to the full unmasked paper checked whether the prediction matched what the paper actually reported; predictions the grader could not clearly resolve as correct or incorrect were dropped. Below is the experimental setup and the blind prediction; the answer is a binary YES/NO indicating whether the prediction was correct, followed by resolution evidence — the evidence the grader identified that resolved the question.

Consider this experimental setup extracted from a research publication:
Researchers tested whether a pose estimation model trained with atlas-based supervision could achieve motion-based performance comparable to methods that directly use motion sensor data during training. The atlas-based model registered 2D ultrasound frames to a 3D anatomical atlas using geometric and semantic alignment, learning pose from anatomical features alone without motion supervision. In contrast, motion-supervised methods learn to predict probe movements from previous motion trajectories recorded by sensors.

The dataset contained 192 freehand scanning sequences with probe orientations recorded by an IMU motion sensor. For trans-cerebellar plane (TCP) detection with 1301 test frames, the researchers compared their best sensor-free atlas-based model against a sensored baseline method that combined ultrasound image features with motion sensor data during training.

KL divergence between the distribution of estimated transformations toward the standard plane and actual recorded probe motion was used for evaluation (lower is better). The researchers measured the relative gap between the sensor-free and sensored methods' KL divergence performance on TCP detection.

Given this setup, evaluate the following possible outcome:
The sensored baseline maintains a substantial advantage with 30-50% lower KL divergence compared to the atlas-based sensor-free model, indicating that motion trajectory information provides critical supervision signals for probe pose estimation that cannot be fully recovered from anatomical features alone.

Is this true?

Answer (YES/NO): NO